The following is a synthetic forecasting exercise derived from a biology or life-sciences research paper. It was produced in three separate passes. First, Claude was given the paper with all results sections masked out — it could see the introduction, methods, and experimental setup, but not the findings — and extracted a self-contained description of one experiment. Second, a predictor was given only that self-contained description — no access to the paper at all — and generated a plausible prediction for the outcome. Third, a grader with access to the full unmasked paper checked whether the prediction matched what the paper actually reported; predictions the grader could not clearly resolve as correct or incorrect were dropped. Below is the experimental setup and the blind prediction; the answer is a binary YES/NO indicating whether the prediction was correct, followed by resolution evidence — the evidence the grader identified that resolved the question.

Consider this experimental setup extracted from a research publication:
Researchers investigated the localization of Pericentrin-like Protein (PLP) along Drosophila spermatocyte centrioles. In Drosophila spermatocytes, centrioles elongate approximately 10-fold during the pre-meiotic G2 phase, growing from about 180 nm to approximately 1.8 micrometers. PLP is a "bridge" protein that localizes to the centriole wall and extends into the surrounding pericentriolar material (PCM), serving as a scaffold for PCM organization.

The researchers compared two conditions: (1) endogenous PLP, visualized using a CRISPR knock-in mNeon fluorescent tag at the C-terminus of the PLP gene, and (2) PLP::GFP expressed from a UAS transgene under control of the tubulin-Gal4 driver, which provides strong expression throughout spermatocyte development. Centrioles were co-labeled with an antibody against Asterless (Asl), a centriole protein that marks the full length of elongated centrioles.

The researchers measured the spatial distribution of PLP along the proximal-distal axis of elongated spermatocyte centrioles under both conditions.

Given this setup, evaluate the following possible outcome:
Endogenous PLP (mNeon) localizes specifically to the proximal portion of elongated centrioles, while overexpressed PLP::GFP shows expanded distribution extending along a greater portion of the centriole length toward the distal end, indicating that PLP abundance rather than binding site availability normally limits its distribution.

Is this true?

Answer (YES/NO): YES